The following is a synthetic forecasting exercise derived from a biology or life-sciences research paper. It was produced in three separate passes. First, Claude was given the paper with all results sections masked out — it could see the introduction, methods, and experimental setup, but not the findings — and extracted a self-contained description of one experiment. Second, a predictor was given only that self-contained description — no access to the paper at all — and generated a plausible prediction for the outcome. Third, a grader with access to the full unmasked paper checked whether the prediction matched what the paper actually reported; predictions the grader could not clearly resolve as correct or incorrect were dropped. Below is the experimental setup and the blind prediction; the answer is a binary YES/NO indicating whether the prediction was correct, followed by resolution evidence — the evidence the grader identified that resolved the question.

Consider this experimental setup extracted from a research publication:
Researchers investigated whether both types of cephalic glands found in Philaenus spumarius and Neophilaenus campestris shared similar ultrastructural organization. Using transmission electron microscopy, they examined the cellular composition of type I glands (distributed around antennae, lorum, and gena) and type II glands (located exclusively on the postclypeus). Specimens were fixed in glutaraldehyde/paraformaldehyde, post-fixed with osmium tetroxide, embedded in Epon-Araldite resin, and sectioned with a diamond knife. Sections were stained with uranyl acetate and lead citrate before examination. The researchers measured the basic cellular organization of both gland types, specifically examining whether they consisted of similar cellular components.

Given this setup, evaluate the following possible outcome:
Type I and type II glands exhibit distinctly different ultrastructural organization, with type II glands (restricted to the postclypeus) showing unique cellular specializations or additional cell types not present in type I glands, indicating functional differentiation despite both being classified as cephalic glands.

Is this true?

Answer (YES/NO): NO